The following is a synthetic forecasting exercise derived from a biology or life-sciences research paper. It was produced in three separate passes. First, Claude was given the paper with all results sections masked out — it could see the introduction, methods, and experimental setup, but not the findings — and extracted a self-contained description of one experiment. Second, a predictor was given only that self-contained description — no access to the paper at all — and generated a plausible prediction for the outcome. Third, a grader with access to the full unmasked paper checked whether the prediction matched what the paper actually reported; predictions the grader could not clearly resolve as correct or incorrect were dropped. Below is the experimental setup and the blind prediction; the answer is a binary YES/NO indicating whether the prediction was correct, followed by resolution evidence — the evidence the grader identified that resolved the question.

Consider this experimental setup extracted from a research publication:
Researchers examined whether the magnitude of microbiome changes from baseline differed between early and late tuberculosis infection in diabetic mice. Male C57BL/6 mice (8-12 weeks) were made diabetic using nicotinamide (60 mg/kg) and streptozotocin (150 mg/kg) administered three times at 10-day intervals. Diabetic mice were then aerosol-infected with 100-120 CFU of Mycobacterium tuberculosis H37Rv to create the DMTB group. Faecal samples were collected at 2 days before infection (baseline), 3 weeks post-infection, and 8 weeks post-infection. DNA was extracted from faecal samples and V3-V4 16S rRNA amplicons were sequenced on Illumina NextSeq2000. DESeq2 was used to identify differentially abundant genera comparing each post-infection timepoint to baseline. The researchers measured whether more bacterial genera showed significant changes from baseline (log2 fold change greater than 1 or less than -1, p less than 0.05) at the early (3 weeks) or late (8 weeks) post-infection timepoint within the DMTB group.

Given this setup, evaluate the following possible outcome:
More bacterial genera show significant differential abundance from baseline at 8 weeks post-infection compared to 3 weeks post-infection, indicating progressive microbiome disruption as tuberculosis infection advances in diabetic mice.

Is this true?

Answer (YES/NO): NO